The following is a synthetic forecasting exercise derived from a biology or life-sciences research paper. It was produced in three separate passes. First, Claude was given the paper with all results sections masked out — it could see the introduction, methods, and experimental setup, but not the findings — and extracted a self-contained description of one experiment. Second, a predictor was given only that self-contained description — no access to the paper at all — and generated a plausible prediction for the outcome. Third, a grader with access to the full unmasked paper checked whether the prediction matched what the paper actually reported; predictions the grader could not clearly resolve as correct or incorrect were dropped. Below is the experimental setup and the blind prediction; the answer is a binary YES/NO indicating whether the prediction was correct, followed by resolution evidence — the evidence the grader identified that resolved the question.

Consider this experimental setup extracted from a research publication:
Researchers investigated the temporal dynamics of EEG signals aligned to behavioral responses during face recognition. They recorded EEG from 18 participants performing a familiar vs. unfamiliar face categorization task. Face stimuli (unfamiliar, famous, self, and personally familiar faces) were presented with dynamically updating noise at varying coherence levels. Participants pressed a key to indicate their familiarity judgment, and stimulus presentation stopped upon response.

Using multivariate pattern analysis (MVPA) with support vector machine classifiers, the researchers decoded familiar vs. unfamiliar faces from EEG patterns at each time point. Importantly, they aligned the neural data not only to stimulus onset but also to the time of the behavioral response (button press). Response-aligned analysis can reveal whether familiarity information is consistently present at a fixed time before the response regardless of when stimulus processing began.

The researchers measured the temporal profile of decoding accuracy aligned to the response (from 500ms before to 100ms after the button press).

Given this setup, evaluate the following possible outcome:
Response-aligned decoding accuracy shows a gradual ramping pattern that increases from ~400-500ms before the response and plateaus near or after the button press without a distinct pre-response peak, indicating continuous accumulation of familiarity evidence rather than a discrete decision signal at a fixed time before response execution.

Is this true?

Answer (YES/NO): NO